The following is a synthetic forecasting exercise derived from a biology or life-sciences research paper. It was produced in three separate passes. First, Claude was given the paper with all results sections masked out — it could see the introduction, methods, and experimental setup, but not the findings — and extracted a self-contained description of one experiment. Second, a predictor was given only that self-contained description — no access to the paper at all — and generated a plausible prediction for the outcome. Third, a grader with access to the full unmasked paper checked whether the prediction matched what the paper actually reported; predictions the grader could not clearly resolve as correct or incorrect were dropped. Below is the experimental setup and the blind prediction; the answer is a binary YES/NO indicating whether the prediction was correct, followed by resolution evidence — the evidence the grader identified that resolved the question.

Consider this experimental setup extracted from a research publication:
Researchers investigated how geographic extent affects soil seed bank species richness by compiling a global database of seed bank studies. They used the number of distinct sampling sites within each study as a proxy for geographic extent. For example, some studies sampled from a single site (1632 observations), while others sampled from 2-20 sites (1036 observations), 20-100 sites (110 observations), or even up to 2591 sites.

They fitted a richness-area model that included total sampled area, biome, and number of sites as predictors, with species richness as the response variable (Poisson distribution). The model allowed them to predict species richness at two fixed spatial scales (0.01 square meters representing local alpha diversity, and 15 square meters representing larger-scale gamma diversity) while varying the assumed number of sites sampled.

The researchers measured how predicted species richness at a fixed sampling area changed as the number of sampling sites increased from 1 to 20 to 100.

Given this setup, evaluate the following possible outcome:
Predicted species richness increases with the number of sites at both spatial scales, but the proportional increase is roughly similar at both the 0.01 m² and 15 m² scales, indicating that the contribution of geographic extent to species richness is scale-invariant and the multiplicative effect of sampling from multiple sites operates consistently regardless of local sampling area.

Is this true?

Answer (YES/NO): NO